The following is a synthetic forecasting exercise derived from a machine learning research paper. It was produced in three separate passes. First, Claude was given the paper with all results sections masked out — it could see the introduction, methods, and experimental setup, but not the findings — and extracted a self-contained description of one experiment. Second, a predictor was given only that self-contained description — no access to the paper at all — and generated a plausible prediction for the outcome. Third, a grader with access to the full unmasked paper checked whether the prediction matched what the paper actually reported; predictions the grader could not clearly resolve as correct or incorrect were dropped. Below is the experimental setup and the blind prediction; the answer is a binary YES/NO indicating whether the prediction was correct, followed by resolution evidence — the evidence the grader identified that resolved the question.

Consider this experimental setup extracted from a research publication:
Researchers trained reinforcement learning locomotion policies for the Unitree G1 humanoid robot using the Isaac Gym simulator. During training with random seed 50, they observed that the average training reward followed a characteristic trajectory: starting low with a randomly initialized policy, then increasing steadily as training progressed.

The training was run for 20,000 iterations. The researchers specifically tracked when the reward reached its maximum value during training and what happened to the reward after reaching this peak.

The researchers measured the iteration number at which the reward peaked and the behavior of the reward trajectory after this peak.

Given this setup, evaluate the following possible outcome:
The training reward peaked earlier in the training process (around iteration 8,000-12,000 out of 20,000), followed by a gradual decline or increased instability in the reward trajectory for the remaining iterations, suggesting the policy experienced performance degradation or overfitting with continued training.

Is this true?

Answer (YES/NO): NO